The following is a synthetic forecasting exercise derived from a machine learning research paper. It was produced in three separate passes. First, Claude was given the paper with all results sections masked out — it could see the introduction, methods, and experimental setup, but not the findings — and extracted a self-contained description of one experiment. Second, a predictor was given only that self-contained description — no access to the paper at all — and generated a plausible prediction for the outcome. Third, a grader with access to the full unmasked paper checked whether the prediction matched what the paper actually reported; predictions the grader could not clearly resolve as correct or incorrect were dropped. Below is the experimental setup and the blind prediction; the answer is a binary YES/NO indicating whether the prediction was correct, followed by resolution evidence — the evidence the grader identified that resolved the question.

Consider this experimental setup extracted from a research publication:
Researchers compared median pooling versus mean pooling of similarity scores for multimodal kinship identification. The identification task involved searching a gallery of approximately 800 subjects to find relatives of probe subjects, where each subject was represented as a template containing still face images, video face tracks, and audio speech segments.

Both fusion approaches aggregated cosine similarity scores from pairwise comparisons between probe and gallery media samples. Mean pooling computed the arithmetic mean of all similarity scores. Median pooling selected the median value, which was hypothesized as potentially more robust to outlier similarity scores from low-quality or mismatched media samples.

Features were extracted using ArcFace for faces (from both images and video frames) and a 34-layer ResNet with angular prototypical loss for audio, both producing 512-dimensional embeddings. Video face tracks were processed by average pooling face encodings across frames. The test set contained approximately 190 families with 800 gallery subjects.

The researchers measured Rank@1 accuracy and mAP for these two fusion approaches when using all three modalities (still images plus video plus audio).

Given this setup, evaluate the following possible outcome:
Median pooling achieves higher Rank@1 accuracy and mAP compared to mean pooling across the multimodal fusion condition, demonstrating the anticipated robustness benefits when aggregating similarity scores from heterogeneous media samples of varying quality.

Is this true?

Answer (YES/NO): NO